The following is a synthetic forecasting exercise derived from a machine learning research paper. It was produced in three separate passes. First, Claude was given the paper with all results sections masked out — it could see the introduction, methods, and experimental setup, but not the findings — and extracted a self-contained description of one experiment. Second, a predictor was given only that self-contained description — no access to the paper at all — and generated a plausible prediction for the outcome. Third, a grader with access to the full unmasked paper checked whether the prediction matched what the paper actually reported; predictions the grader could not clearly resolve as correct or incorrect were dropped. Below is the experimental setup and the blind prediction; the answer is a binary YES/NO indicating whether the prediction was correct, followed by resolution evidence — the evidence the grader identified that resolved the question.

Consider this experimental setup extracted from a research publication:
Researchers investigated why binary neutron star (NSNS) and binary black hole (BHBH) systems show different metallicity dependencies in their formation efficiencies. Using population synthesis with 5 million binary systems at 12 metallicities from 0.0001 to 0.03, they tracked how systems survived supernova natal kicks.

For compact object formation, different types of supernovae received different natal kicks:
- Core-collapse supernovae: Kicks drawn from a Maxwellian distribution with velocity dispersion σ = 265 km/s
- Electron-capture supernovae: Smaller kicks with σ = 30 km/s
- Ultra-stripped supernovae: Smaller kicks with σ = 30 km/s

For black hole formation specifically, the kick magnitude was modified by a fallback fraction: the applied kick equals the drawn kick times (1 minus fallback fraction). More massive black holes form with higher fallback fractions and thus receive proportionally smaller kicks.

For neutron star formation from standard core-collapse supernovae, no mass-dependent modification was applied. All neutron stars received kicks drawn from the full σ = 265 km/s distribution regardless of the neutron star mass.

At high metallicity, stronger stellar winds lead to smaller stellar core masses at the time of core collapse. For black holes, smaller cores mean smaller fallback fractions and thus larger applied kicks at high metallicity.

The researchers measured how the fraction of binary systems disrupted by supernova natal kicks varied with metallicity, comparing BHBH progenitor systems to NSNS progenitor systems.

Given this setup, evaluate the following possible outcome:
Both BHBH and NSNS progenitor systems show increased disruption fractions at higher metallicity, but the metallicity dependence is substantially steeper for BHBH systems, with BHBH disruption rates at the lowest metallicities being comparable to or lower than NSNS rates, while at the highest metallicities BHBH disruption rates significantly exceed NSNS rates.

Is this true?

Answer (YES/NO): NO